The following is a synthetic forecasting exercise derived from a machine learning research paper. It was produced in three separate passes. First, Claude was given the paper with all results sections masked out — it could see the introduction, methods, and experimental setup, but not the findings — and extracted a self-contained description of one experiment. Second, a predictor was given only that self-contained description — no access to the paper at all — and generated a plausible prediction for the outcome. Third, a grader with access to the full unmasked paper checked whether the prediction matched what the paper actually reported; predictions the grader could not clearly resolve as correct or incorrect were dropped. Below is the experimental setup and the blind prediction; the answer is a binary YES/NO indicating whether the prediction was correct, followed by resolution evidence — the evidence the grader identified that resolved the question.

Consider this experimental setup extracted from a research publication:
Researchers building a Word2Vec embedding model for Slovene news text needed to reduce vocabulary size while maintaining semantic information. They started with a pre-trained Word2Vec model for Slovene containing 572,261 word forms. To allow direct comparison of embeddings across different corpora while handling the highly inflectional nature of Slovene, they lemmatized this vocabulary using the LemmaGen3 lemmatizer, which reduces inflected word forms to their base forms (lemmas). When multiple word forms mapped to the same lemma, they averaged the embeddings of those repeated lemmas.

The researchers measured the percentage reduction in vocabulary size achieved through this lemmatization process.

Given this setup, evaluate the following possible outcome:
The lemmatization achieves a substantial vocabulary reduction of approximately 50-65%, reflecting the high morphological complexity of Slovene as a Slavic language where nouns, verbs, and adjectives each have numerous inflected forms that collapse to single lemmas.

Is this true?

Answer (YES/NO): YES